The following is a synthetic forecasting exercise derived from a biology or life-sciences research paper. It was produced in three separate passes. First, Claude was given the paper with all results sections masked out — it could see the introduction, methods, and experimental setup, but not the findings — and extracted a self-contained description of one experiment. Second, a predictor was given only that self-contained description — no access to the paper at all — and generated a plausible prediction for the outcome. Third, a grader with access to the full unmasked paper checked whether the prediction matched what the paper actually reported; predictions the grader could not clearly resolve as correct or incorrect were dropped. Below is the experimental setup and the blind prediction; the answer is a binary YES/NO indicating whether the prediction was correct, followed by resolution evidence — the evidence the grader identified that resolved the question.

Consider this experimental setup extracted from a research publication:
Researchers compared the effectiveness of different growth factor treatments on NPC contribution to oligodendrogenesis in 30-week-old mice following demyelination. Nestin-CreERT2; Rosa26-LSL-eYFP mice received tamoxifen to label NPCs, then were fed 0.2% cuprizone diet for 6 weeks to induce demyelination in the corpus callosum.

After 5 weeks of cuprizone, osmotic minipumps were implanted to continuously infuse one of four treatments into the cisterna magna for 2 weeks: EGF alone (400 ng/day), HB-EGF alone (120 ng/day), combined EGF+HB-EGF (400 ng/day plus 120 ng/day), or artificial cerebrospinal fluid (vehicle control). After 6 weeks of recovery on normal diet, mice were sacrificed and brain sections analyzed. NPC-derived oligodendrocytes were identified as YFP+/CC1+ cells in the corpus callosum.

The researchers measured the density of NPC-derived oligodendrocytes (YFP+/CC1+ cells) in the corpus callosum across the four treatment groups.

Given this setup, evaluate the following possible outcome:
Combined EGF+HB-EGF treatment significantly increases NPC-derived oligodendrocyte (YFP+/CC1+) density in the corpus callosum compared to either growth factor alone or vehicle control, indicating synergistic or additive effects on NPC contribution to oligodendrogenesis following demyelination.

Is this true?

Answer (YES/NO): NO